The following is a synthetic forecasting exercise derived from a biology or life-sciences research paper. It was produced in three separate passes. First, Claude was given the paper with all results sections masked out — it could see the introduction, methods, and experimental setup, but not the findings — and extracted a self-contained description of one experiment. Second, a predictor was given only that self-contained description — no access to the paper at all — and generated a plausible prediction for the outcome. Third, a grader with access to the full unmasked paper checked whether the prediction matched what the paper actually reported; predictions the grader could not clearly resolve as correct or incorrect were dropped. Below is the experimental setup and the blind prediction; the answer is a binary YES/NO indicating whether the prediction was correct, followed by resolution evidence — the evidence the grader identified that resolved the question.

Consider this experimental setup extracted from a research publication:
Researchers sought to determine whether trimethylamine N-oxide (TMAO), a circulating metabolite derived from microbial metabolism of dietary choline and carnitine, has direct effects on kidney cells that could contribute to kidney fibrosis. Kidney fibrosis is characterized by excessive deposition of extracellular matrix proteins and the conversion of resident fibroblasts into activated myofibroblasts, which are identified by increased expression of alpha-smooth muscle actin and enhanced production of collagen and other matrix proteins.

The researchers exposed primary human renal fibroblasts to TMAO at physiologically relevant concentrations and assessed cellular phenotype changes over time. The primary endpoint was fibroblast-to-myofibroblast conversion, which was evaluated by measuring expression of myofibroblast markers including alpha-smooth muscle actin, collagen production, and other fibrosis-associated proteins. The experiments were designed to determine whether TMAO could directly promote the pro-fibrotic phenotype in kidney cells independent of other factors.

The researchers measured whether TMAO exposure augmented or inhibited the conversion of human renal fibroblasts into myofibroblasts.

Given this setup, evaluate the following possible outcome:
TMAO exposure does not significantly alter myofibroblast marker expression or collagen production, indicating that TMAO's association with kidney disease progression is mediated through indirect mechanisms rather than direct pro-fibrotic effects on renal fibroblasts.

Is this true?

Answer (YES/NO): NO